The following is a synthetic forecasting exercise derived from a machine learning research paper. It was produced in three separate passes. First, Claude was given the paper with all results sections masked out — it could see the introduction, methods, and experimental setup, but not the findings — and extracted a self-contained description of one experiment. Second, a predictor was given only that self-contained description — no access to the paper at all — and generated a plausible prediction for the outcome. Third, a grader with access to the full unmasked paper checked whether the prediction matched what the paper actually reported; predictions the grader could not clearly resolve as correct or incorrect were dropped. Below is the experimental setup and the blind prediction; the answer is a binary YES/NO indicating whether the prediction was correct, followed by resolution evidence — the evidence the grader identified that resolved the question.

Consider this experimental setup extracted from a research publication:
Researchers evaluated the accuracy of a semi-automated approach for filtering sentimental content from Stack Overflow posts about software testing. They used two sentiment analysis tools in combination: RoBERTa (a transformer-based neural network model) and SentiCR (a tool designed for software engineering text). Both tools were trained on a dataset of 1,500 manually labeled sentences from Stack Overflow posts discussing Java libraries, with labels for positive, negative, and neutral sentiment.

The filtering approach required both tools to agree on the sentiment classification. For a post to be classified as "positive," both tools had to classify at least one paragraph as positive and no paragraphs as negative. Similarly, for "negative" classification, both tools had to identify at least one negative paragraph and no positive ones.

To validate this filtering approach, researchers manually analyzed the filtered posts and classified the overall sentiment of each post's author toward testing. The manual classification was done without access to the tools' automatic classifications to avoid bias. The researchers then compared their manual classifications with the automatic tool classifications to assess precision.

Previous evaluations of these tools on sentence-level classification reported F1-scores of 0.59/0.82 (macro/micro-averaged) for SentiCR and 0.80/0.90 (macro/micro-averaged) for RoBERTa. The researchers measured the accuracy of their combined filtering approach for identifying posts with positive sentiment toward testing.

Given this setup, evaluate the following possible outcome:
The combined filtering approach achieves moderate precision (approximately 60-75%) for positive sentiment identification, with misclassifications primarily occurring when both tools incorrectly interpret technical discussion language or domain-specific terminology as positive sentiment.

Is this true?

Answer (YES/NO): NO